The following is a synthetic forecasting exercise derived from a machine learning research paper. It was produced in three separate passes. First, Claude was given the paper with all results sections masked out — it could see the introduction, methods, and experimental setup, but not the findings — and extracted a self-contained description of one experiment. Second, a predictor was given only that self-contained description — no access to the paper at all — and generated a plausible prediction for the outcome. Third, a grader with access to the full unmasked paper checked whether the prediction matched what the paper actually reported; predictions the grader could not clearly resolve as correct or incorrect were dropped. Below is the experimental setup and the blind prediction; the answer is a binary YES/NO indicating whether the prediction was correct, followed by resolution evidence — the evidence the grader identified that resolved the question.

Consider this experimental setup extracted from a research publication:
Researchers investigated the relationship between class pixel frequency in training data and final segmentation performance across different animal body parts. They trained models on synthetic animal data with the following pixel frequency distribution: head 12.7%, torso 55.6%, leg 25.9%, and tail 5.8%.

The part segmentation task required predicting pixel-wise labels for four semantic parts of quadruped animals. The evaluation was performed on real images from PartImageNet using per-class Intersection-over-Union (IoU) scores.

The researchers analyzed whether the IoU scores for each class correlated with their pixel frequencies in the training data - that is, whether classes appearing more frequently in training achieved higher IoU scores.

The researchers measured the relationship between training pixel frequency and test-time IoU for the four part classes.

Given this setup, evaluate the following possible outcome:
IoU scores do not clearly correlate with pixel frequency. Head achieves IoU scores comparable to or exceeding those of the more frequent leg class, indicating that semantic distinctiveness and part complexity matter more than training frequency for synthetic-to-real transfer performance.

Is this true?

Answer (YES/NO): YES